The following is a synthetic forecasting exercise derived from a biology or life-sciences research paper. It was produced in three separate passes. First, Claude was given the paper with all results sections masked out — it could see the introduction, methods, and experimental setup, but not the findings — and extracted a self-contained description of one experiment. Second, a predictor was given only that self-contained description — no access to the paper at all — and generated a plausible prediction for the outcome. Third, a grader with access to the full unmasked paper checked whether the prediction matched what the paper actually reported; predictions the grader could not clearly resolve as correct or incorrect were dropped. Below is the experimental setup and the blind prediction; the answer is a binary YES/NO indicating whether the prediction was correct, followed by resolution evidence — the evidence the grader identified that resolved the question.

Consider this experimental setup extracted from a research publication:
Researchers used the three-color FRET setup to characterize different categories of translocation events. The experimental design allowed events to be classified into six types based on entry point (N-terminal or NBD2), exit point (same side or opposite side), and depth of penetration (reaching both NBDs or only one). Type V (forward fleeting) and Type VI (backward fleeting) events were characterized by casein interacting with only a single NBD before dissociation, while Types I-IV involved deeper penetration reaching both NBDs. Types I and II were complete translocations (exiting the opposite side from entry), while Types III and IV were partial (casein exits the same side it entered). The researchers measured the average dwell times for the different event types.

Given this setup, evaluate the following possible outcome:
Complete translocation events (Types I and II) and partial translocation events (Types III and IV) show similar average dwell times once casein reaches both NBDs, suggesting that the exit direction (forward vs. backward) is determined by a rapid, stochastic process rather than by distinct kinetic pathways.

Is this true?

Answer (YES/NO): NO